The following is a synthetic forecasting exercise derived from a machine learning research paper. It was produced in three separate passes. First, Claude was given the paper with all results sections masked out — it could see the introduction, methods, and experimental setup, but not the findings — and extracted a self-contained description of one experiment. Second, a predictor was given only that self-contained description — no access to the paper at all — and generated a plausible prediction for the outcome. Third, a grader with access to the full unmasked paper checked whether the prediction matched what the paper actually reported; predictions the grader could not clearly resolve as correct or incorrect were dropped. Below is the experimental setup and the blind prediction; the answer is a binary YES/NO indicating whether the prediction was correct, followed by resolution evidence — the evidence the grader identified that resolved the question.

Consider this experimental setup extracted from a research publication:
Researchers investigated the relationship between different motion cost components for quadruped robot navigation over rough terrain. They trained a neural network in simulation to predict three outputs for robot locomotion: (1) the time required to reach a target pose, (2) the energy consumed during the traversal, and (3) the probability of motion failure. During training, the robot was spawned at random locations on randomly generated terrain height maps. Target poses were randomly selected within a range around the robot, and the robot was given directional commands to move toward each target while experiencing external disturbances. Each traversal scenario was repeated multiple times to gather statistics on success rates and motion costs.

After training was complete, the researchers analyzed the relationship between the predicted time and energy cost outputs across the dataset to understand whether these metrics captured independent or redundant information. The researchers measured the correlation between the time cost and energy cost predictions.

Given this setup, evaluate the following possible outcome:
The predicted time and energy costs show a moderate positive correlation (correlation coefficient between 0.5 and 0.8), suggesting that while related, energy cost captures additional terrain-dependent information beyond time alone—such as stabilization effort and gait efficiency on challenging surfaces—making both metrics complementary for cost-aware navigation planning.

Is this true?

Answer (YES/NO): NO